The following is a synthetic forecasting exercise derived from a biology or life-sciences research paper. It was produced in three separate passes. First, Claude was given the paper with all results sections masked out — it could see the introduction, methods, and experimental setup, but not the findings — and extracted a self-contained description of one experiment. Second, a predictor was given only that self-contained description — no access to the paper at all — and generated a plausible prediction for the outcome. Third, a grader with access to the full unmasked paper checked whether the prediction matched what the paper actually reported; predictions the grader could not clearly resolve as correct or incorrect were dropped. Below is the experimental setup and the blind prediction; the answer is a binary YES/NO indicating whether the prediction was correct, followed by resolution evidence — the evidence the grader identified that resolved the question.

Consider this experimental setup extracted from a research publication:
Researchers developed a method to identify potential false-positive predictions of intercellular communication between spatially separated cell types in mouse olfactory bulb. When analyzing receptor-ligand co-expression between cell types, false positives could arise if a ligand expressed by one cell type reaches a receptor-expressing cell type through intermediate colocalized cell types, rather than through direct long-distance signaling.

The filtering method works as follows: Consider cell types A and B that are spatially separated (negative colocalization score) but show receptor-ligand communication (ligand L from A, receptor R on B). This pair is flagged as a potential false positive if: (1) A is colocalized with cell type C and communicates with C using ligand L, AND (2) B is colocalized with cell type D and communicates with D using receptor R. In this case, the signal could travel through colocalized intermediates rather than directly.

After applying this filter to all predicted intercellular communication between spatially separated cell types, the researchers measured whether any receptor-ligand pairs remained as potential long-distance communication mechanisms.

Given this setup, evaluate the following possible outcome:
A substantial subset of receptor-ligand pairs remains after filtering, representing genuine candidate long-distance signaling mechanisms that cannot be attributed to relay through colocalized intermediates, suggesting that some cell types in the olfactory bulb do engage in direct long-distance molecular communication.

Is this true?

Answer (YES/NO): YES